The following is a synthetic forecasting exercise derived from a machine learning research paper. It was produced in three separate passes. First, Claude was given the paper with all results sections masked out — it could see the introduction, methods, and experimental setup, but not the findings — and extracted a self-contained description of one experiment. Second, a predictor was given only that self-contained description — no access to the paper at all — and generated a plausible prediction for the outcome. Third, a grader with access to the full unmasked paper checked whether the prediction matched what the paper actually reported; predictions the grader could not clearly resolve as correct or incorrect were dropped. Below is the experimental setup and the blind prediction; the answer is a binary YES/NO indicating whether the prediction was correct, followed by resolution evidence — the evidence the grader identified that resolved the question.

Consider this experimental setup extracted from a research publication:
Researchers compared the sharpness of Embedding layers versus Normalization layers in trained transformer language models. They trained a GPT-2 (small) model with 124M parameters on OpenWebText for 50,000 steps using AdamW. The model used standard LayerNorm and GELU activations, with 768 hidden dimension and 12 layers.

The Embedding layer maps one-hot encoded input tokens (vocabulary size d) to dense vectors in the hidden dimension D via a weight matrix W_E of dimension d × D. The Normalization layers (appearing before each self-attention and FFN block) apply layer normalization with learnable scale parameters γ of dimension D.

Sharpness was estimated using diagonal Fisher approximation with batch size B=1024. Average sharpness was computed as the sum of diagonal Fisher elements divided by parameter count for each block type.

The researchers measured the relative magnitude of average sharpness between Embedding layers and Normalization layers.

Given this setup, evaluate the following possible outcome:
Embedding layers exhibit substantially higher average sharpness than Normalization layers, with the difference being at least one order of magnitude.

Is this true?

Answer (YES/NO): NO